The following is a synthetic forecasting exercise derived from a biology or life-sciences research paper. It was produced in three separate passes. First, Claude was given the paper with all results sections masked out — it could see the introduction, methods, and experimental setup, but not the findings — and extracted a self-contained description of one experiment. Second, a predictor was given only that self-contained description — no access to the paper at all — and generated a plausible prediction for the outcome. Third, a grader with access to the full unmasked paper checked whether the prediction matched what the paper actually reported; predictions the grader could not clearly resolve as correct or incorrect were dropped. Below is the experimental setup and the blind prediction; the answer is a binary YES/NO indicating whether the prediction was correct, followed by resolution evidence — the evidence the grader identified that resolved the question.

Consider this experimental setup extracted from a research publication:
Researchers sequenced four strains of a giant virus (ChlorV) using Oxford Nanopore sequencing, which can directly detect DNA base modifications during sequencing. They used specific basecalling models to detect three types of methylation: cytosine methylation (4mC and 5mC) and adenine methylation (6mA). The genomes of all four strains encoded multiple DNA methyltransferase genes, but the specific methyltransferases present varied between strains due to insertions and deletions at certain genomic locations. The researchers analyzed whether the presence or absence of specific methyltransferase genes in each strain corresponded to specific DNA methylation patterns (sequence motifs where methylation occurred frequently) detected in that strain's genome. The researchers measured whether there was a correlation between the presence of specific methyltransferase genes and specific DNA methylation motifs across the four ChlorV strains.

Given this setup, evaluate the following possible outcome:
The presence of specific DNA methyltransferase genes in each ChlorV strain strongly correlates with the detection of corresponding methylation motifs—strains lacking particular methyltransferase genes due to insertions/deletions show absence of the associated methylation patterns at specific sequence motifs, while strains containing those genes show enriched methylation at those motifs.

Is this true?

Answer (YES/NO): YES